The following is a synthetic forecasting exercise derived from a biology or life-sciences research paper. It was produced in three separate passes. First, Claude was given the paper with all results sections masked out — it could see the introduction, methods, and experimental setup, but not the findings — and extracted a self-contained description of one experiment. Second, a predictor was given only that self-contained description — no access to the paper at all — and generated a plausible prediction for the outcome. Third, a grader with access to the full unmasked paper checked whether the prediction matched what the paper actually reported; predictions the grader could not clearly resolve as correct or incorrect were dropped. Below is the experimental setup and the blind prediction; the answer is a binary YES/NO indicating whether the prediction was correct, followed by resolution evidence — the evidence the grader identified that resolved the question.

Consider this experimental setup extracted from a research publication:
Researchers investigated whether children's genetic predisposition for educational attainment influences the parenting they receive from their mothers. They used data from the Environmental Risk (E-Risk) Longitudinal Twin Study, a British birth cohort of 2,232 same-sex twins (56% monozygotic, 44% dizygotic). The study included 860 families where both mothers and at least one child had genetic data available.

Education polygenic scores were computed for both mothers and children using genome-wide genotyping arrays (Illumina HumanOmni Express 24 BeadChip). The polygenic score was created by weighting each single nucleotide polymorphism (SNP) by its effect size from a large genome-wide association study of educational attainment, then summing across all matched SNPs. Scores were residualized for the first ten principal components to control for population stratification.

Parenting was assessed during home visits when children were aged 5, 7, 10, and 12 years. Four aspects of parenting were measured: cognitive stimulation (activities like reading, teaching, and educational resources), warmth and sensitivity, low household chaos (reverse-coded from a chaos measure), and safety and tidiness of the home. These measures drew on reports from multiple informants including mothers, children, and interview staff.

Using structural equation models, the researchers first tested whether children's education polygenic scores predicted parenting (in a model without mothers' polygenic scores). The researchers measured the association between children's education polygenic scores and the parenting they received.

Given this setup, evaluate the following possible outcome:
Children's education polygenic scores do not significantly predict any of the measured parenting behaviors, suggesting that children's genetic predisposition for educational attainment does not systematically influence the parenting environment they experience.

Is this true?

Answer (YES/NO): NO